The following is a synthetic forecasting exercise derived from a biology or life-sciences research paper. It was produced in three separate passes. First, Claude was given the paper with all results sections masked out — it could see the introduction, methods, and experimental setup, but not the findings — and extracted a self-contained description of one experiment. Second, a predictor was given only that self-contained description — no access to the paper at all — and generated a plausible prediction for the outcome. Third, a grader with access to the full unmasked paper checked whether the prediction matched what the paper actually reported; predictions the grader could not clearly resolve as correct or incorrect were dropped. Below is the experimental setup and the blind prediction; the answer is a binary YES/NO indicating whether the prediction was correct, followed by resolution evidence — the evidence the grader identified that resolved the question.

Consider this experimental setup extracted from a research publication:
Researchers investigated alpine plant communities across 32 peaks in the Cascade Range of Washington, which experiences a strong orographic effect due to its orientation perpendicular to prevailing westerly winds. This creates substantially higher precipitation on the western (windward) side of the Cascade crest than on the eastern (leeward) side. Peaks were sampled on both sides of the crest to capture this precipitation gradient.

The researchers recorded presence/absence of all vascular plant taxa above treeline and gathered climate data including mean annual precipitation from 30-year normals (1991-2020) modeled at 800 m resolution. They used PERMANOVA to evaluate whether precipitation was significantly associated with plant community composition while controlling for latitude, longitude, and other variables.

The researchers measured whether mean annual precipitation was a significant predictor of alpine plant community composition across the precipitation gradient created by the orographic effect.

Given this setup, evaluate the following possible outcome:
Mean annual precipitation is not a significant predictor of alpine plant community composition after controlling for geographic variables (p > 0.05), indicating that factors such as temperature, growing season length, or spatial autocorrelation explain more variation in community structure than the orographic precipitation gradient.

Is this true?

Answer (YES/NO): NO